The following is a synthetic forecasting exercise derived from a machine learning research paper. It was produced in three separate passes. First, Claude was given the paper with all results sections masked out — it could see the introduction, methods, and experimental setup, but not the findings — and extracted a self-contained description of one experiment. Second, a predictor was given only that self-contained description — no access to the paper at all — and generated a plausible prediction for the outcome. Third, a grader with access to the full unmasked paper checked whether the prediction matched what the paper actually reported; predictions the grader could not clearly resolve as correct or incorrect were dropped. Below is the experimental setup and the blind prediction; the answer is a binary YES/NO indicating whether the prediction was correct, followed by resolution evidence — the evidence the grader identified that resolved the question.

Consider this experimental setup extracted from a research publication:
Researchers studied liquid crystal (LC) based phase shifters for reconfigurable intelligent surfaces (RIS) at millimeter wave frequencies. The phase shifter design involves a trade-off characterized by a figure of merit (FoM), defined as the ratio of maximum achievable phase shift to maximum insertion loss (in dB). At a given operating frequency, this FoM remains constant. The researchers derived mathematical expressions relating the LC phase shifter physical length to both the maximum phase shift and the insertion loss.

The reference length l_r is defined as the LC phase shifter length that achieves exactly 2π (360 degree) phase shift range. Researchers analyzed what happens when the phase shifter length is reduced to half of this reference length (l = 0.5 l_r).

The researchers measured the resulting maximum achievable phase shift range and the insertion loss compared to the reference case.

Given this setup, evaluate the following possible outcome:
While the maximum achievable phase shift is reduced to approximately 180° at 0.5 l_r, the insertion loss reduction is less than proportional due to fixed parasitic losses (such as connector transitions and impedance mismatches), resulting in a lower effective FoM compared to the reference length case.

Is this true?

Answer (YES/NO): NO